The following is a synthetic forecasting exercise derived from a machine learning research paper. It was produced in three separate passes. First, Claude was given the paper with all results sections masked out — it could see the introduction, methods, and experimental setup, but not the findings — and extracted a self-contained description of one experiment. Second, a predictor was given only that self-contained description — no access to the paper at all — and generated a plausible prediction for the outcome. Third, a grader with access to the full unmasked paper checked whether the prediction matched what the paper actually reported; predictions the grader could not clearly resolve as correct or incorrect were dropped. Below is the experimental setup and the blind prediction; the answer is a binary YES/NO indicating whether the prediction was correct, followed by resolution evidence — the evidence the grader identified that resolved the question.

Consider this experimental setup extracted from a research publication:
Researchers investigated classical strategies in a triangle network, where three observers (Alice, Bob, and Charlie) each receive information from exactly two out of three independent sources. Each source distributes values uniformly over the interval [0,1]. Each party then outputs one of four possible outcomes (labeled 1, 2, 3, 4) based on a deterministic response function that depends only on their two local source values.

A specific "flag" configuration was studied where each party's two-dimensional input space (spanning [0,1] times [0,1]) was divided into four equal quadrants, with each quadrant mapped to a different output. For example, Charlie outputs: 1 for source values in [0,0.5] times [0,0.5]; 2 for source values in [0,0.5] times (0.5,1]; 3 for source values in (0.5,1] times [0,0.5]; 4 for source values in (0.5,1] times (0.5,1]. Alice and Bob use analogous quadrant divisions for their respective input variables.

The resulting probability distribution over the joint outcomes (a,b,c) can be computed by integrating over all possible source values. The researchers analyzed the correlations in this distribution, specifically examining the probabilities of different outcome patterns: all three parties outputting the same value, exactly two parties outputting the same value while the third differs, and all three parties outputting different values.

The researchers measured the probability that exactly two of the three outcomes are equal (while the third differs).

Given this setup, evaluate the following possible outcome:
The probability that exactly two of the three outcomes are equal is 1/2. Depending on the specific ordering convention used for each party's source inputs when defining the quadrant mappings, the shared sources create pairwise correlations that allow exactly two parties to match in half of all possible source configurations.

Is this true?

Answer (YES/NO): NO